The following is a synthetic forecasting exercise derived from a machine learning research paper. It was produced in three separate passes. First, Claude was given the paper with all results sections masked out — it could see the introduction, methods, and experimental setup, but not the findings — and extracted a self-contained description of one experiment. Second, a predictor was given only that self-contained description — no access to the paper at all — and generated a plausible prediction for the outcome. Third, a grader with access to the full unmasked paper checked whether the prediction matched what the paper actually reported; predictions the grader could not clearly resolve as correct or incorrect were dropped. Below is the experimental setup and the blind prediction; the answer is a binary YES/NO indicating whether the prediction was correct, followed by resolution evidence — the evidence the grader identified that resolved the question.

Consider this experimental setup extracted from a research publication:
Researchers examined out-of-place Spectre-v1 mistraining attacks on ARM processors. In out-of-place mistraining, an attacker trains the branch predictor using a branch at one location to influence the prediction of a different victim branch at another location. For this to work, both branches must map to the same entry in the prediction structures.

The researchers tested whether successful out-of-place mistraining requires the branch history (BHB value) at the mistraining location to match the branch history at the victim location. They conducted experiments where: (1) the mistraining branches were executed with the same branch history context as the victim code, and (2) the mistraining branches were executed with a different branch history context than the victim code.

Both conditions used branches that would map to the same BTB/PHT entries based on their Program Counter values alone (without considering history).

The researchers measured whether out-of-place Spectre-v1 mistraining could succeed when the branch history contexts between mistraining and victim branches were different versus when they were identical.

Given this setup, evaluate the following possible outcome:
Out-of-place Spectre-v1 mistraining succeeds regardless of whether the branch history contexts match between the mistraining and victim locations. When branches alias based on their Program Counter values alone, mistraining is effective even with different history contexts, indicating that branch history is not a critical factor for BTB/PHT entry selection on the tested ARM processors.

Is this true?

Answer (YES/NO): NO